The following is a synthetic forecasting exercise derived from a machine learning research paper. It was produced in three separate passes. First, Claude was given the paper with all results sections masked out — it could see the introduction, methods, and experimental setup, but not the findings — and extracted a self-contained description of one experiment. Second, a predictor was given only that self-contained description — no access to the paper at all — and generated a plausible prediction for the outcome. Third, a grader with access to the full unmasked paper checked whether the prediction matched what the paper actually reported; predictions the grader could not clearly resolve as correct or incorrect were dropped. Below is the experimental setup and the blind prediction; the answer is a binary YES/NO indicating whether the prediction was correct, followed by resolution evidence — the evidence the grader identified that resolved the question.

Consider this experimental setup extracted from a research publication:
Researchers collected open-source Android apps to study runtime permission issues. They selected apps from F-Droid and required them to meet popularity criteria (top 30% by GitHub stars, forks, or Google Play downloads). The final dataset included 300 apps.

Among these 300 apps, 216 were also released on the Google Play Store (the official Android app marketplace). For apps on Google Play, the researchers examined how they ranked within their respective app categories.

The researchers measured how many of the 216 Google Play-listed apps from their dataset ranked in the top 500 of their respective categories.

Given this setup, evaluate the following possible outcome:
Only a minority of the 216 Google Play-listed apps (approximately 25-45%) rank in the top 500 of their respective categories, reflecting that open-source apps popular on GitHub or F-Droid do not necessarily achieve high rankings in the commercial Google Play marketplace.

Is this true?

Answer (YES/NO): NO